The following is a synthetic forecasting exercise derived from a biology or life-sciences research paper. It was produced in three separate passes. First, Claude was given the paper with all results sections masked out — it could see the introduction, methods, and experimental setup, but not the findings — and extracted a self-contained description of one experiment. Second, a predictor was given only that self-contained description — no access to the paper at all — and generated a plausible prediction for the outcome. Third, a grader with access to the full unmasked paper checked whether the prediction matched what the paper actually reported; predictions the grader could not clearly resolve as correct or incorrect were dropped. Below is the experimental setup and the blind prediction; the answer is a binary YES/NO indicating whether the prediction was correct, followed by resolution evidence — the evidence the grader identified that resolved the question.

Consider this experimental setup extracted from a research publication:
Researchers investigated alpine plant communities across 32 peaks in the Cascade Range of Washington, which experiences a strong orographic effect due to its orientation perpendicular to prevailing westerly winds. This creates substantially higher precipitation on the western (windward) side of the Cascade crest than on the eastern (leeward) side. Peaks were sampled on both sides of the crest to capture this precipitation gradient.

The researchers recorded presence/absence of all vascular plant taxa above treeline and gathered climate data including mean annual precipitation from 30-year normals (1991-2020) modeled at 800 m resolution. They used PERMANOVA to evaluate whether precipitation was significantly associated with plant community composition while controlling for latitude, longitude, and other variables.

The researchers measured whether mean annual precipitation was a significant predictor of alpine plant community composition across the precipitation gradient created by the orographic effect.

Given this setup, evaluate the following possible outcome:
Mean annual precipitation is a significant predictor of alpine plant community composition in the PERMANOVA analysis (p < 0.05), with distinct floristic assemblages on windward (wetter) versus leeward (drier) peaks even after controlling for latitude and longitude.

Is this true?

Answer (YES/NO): YES